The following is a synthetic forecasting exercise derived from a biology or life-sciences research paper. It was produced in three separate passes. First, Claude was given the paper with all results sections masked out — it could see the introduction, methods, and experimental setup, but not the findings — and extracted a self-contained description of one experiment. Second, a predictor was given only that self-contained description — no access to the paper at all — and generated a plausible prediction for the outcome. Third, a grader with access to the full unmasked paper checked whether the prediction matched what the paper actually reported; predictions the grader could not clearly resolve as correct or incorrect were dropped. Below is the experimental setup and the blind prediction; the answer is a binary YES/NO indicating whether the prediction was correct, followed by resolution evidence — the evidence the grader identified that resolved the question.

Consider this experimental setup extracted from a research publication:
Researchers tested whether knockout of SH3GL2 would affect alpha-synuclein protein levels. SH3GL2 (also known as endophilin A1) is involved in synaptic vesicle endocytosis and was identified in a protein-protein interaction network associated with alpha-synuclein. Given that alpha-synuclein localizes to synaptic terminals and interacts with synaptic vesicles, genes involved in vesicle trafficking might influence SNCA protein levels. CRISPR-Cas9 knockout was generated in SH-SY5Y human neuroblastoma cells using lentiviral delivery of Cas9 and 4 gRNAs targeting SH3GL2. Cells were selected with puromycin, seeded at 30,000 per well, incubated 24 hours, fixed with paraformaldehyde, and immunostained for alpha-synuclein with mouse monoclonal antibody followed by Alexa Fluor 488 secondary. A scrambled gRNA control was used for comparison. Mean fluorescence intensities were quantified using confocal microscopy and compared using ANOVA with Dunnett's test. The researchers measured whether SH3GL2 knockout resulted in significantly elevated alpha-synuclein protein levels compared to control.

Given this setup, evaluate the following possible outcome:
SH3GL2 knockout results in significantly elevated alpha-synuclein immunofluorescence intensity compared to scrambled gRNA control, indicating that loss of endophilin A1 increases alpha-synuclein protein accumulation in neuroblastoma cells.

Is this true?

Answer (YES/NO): NO